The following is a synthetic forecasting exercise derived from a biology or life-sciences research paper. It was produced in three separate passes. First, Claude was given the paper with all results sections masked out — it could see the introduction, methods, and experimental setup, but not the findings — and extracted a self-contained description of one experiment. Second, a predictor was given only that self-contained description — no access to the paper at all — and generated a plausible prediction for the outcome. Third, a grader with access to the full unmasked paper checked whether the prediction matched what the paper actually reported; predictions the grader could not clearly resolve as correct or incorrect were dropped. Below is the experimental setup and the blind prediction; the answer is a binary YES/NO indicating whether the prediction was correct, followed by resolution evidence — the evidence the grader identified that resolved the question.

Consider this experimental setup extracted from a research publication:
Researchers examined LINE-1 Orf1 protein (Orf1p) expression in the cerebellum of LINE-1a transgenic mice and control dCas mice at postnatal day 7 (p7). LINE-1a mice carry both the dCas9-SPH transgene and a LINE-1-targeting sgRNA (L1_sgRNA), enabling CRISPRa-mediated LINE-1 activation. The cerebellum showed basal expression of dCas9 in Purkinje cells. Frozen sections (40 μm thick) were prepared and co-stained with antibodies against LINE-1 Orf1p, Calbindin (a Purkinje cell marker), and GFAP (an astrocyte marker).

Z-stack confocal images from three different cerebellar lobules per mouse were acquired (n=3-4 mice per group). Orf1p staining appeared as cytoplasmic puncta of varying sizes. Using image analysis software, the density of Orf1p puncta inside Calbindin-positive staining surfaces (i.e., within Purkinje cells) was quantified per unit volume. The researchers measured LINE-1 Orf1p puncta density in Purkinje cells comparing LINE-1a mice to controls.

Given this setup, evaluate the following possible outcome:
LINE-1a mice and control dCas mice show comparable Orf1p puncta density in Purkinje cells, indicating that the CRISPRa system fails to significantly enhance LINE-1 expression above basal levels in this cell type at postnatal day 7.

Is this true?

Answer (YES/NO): NO